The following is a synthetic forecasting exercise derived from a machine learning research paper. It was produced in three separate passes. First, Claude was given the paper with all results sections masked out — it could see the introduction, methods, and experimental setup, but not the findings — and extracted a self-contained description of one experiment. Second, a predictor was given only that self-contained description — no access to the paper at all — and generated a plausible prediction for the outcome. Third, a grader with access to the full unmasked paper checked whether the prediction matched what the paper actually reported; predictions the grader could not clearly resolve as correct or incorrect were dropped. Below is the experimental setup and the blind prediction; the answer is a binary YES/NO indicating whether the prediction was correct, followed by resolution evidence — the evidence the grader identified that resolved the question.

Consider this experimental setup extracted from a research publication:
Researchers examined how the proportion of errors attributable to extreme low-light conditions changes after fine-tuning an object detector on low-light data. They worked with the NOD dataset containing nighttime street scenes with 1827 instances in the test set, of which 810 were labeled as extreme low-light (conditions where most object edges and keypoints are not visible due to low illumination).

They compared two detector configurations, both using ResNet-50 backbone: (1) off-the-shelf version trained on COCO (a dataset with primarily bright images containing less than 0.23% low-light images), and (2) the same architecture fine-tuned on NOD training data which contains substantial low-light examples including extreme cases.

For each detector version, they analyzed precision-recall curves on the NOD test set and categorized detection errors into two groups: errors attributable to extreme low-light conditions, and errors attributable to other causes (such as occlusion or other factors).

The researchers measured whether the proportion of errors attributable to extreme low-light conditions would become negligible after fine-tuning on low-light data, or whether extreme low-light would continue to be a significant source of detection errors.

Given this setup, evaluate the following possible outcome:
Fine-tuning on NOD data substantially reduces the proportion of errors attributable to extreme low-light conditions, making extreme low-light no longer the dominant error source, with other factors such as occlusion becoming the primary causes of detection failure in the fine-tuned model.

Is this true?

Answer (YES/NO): NO